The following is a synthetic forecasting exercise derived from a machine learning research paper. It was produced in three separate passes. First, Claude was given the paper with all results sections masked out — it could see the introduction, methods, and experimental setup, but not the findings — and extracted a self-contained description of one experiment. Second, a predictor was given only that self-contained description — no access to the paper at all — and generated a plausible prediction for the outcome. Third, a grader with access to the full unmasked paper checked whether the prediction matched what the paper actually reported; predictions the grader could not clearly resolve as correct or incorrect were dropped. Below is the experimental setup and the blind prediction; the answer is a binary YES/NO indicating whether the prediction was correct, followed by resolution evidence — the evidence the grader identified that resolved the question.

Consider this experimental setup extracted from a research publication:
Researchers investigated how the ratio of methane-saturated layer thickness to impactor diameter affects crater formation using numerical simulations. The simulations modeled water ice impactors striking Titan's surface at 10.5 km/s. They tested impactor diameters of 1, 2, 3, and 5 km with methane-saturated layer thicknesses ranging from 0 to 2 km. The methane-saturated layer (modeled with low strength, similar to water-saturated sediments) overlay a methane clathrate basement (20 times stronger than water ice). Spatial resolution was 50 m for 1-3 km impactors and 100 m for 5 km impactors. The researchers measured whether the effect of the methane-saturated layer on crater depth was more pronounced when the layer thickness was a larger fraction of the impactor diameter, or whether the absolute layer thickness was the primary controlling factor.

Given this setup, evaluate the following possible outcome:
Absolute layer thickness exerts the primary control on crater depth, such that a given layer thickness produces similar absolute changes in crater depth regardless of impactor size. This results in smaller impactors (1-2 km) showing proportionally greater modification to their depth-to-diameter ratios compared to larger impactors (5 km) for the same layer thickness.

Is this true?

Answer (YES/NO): NO